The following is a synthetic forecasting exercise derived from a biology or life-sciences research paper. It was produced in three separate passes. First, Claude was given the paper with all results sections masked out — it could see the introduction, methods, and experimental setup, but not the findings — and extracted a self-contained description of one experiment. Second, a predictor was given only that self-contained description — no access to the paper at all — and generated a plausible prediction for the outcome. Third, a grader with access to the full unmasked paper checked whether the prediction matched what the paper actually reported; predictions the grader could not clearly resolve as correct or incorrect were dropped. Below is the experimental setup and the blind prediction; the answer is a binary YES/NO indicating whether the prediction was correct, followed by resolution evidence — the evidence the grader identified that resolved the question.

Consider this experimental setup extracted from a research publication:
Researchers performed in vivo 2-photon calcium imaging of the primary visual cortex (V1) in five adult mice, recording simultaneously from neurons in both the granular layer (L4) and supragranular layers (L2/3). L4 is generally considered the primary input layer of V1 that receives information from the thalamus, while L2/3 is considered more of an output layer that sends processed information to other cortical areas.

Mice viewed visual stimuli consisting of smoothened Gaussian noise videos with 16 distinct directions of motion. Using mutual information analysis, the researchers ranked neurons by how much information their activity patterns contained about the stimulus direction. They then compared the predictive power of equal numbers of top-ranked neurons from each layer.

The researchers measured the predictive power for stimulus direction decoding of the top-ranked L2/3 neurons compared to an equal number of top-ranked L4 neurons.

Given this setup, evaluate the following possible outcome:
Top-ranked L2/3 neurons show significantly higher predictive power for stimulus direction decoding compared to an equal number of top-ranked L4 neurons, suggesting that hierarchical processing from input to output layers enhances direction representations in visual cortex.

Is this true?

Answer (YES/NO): YES